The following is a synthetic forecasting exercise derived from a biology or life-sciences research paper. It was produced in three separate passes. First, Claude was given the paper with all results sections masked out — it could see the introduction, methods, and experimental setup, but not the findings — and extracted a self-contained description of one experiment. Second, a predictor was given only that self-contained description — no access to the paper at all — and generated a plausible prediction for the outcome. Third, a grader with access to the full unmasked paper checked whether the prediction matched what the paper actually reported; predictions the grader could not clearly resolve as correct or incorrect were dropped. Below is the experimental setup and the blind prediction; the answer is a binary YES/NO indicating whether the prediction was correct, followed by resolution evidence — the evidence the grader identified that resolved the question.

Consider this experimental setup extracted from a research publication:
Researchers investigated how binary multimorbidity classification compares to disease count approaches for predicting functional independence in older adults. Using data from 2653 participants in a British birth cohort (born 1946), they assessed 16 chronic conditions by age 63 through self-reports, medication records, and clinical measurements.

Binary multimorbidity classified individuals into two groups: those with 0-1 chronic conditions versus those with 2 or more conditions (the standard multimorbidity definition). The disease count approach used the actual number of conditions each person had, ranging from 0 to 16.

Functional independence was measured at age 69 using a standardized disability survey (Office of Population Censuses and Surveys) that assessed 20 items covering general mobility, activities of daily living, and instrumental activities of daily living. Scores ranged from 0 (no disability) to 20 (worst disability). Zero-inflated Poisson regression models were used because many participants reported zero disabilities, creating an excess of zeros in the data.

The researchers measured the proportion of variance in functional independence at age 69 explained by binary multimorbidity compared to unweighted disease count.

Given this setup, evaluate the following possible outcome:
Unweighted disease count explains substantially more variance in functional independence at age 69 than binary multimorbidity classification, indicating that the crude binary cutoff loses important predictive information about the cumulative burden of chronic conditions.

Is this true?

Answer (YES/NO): YES